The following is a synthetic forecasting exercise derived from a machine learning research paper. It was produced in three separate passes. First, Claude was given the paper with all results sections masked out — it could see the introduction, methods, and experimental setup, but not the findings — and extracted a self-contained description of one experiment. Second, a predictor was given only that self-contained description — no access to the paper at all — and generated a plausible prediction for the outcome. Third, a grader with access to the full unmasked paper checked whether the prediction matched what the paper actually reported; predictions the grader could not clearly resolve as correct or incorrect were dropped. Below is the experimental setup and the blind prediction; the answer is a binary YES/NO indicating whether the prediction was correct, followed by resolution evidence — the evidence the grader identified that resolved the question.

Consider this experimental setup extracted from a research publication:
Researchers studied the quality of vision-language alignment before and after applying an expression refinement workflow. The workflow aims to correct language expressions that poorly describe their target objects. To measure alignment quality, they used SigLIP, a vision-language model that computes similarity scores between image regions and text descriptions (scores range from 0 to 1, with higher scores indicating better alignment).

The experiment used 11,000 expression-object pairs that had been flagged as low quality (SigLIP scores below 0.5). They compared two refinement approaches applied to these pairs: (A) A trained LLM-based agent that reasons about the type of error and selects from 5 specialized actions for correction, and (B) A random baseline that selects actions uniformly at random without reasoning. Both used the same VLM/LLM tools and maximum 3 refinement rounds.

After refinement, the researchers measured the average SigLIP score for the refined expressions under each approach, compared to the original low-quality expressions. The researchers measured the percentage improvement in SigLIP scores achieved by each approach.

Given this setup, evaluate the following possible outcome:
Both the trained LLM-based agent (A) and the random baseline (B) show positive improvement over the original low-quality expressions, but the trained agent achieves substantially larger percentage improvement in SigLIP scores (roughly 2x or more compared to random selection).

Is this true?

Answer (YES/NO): YES